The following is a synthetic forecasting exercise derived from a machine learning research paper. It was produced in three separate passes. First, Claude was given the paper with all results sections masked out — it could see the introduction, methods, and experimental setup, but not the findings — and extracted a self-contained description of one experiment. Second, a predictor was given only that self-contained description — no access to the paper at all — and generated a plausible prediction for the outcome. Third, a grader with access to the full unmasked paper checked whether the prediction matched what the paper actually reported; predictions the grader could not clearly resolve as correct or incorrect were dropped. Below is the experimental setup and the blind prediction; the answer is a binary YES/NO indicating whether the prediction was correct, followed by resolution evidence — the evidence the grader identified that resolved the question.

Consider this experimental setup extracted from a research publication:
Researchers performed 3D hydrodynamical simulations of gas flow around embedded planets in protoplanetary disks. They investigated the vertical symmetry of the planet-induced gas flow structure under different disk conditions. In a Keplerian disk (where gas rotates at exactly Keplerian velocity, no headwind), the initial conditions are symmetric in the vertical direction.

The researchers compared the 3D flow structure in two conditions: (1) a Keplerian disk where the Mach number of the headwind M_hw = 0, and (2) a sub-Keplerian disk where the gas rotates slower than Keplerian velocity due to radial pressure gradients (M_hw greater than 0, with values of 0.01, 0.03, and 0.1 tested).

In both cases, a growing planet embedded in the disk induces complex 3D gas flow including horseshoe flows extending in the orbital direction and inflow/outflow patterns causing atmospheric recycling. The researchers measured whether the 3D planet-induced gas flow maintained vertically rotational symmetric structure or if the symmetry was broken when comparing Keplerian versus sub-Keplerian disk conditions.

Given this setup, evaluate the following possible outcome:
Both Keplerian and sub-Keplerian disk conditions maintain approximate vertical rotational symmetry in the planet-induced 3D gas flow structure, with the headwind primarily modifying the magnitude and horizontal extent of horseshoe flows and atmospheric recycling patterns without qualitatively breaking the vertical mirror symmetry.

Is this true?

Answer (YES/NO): NO